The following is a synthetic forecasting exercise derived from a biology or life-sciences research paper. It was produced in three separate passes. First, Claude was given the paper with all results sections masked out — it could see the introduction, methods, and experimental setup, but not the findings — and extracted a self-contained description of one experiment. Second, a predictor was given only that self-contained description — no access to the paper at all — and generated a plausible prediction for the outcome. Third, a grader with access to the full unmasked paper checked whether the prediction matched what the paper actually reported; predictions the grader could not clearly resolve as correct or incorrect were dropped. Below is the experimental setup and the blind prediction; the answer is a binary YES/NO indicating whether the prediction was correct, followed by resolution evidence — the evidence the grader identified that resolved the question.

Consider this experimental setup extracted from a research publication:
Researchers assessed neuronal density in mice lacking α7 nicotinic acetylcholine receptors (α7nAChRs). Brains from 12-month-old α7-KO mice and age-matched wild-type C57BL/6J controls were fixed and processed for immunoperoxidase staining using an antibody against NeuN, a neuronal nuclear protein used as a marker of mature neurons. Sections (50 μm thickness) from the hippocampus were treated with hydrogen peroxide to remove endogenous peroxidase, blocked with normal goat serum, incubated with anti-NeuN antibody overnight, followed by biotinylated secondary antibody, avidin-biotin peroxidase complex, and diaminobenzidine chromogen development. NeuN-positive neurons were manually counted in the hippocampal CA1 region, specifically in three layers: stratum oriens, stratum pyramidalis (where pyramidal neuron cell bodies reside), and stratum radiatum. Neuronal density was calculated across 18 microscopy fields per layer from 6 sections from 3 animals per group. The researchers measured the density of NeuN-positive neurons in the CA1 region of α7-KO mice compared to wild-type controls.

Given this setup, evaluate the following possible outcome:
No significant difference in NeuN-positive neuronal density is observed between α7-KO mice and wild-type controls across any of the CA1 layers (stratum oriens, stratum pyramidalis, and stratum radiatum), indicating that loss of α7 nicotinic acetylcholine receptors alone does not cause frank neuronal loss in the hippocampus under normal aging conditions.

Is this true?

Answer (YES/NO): NO